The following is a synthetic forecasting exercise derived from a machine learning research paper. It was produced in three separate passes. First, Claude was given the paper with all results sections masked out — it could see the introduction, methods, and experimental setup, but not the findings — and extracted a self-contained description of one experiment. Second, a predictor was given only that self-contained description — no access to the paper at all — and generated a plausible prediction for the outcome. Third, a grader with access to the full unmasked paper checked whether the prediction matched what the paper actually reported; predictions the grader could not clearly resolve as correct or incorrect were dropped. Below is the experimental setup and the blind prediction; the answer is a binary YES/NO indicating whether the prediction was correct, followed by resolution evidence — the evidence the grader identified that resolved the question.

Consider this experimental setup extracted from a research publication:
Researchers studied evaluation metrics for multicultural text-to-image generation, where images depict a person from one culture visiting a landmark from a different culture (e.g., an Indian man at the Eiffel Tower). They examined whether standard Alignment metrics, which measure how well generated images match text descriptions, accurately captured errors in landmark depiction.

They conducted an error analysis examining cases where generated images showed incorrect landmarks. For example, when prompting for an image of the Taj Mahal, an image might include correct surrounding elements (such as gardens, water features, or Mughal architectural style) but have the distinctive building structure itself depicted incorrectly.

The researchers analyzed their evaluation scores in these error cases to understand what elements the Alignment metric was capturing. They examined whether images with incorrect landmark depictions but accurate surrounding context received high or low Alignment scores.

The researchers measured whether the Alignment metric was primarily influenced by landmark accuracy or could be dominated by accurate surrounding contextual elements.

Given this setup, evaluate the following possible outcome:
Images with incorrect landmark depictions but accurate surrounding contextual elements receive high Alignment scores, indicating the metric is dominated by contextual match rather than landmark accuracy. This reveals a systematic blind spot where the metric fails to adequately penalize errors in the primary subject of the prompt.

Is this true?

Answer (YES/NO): YES